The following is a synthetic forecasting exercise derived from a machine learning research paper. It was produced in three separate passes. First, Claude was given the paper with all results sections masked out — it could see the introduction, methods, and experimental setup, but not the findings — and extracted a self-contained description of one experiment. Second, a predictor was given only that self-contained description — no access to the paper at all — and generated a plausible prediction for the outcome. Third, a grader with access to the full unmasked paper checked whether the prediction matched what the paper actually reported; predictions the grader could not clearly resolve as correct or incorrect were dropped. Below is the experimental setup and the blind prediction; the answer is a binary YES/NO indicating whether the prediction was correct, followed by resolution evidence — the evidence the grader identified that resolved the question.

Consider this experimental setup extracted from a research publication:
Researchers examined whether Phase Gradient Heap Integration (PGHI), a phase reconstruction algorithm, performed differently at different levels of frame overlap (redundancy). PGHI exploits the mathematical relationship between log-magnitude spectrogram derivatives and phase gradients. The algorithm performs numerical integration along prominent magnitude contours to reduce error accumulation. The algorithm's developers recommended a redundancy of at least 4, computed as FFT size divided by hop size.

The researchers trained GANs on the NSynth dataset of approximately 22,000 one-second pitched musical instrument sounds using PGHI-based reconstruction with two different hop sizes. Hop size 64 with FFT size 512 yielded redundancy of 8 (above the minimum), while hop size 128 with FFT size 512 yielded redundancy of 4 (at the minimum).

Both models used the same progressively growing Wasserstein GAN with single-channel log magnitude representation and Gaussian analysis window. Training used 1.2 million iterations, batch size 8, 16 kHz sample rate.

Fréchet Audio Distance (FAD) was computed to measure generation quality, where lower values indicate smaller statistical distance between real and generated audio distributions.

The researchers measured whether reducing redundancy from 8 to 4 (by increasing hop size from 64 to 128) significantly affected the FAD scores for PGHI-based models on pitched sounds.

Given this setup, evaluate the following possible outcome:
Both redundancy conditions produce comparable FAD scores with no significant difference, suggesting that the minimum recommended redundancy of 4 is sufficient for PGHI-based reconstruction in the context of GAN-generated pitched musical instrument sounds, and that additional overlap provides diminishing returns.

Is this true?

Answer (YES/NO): YES